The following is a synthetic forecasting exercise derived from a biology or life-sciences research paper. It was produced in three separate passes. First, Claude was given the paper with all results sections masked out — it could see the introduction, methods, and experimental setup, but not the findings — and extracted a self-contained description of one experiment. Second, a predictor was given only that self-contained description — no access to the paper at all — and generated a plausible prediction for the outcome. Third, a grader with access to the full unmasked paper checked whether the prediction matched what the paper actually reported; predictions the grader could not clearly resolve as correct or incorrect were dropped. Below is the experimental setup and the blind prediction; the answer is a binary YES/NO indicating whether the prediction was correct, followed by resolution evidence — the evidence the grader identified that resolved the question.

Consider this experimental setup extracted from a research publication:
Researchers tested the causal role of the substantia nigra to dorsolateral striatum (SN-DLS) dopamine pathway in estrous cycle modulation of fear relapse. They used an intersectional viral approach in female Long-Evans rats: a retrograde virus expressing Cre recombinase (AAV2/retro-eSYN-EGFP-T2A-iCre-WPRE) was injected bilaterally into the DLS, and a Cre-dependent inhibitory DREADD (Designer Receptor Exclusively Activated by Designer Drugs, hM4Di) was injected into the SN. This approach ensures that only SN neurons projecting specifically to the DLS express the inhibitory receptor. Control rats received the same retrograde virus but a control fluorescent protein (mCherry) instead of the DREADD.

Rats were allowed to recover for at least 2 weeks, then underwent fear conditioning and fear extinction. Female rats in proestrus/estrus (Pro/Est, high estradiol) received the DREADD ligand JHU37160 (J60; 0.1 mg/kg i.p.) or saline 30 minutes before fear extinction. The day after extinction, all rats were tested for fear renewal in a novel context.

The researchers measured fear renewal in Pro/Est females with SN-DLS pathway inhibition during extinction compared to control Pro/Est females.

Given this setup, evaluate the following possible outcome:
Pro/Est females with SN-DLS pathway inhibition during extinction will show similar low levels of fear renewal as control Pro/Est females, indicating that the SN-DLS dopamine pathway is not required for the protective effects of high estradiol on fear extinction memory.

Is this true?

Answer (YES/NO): NO